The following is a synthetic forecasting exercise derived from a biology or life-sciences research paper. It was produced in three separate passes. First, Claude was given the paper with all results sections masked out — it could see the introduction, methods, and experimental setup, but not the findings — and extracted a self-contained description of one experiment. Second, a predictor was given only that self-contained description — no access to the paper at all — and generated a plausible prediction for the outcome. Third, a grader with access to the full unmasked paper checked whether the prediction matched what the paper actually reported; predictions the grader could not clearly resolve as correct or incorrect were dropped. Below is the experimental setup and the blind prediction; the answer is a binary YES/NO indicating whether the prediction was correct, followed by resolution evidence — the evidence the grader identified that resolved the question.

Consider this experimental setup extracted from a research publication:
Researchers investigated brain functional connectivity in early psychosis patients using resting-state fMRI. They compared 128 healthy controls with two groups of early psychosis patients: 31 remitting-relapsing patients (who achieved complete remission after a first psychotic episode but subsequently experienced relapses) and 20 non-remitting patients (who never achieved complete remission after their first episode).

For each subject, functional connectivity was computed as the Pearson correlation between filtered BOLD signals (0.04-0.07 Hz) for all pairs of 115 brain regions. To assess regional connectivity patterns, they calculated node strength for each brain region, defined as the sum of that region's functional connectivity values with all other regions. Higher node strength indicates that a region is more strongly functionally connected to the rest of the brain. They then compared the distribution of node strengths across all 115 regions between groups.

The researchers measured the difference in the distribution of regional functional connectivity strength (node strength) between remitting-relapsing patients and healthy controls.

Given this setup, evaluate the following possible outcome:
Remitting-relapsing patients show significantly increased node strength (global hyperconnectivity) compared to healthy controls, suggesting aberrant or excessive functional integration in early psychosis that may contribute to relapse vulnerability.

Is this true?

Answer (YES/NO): YES